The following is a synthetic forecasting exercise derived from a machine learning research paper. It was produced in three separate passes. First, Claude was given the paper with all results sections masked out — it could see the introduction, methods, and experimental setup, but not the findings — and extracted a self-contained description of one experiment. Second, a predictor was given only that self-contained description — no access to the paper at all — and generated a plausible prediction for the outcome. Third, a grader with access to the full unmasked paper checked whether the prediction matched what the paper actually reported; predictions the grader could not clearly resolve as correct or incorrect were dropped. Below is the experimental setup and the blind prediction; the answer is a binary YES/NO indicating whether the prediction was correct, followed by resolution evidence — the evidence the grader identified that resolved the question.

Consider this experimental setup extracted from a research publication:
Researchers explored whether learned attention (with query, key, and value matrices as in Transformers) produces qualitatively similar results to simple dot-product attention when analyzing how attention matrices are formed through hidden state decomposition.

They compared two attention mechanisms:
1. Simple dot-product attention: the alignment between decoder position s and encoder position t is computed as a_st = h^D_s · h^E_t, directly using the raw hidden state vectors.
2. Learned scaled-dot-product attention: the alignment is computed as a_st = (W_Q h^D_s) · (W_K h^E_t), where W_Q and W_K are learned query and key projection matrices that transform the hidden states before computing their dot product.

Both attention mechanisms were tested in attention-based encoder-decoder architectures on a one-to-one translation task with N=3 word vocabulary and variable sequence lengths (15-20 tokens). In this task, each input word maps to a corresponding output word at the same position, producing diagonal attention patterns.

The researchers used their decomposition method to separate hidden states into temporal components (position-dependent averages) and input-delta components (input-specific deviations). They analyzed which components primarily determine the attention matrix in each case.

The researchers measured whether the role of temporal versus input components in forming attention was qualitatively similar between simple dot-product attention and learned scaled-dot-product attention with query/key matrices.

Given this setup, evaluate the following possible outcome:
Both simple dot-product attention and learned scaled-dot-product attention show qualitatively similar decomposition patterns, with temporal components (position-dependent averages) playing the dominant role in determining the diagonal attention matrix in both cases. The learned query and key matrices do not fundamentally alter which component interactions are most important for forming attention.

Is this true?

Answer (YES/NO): YES